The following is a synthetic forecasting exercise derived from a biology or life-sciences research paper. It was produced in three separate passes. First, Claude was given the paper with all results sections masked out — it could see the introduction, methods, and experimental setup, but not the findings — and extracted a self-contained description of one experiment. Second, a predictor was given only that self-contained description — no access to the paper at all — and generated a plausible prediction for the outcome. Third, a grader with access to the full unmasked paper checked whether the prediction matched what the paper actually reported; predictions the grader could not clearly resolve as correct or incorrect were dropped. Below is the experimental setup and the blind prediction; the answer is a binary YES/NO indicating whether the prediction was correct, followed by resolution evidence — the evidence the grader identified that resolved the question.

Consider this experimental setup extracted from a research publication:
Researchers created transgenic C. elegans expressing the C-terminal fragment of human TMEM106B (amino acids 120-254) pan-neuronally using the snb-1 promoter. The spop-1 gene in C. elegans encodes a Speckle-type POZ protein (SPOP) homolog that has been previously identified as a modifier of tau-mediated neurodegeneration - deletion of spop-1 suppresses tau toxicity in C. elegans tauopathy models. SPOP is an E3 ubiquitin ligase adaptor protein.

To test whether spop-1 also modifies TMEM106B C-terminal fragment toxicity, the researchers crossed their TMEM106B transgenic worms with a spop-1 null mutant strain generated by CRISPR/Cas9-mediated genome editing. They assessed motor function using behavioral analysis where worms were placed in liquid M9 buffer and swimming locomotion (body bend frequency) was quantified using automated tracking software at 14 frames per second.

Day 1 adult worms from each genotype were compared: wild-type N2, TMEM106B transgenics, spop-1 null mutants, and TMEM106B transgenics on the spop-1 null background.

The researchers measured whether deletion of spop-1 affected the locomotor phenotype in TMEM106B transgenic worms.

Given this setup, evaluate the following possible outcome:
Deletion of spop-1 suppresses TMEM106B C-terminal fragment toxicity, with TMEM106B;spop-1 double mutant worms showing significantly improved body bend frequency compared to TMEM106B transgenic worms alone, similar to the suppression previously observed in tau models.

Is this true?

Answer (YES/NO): NO